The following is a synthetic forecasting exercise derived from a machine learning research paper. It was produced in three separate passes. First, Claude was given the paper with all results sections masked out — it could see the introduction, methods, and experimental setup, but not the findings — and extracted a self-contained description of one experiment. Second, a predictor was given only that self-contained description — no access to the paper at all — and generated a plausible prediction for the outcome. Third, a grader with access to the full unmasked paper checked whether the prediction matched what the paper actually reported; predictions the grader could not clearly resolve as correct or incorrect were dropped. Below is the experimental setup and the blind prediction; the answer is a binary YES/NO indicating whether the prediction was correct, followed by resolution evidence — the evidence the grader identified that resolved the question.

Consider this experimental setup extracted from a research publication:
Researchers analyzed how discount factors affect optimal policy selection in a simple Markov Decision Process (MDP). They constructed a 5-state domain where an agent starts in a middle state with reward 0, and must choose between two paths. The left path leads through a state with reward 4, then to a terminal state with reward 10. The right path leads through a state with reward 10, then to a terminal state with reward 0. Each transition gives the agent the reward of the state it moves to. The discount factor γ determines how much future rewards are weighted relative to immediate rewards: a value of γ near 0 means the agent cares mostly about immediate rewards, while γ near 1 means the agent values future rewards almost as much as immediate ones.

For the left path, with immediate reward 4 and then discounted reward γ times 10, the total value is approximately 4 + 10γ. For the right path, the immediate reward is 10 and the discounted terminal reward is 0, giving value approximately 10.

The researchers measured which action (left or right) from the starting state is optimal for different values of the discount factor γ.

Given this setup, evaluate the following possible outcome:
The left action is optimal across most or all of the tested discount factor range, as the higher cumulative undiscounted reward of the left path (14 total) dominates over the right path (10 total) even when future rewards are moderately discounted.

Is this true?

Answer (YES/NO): NO